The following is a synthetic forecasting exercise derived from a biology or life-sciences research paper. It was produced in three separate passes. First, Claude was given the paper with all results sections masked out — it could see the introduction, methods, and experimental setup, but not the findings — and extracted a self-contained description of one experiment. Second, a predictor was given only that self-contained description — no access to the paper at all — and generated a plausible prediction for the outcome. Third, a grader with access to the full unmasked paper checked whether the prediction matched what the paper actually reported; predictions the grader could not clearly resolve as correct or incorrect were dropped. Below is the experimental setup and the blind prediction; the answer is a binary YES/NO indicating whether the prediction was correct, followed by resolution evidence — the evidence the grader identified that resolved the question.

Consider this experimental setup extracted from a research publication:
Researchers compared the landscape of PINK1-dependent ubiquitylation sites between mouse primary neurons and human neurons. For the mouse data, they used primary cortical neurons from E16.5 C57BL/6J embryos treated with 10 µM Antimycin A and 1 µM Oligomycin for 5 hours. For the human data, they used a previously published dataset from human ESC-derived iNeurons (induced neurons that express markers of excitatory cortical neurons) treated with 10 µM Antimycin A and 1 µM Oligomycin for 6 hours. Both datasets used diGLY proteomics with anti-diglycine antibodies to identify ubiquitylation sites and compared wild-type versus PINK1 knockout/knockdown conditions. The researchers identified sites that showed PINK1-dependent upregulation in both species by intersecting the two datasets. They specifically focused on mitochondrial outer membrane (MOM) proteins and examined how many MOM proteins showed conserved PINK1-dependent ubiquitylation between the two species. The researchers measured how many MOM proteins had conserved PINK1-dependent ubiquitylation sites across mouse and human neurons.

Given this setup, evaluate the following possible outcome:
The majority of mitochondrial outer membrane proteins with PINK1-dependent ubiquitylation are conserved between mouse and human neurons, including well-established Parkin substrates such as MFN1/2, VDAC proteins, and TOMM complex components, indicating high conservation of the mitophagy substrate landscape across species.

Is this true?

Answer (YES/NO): NO